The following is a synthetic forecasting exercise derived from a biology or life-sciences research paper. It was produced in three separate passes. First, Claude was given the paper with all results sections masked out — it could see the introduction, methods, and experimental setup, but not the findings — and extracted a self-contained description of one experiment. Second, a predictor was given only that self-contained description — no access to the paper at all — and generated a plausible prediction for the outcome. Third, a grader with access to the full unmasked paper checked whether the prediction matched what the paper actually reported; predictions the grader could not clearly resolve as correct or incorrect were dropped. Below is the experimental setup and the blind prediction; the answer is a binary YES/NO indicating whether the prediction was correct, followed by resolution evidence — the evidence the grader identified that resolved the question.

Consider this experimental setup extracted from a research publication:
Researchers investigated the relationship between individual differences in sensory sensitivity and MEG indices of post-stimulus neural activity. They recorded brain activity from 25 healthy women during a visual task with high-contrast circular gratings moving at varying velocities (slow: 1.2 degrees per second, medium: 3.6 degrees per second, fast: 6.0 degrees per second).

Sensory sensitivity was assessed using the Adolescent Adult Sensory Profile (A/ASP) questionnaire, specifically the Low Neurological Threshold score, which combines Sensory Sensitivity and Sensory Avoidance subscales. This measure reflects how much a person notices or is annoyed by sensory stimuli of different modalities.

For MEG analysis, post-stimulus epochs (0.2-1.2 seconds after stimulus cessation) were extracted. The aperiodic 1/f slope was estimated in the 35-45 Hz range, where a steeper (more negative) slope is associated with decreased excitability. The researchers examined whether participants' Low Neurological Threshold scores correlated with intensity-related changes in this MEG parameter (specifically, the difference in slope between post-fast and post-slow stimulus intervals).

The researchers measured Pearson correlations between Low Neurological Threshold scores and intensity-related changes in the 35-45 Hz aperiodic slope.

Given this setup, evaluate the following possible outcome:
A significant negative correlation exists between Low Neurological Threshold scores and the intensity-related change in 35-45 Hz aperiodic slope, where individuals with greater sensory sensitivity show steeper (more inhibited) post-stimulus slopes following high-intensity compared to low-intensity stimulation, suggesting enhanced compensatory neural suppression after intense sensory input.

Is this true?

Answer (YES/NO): NO